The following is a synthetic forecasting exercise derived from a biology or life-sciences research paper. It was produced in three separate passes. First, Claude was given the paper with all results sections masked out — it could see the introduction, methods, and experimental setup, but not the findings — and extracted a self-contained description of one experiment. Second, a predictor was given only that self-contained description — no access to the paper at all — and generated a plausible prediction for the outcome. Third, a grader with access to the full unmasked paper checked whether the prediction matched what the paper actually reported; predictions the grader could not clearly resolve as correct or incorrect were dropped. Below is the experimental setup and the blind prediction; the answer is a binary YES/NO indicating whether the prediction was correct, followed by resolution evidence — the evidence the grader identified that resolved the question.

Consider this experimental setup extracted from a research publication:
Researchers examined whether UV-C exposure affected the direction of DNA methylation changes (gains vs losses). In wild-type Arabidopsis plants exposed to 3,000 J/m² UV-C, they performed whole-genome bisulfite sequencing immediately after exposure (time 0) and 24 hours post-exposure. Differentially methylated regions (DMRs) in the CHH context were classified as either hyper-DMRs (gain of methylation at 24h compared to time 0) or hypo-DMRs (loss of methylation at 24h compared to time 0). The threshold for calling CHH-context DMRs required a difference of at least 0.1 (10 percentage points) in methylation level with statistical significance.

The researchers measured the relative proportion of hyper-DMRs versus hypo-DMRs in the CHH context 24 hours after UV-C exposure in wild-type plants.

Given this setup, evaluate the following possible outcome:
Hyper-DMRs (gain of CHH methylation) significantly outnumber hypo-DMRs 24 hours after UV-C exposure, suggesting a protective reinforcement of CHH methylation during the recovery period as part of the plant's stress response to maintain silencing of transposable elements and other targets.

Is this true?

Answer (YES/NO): NO